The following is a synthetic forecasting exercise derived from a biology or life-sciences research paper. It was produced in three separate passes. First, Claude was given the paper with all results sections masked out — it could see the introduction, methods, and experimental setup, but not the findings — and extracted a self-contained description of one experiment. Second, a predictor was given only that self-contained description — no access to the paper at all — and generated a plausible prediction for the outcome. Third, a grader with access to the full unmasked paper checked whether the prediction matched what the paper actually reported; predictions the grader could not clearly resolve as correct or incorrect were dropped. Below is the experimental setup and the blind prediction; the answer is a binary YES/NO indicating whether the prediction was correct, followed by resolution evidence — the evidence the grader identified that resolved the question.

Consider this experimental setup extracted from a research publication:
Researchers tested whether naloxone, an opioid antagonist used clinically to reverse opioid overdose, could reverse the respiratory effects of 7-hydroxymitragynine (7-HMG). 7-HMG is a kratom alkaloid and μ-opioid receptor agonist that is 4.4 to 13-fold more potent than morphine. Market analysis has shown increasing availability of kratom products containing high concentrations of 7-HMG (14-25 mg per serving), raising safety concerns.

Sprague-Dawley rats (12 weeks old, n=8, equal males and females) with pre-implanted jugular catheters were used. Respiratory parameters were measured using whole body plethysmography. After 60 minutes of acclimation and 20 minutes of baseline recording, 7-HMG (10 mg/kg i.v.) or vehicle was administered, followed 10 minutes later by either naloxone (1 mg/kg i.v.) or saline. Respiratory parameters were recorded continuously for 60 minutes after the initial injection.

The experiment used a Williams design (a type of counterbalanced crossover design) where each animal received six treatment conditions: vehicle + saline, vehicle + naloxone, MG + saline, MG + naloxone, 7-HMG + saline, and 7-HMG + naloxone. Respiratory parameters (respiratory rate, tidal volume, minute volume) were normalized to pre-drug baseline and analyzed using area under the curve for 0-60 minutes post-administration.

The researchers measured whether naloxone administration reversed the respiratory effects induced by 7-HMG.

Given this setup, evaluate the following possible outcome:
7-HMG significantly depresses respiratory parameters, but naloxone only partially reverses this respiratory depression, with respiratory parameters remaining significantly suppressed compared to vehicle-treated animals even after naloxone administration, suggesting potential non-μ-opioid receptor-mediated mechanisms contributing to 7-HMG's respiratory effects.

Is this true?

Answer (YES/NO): NO